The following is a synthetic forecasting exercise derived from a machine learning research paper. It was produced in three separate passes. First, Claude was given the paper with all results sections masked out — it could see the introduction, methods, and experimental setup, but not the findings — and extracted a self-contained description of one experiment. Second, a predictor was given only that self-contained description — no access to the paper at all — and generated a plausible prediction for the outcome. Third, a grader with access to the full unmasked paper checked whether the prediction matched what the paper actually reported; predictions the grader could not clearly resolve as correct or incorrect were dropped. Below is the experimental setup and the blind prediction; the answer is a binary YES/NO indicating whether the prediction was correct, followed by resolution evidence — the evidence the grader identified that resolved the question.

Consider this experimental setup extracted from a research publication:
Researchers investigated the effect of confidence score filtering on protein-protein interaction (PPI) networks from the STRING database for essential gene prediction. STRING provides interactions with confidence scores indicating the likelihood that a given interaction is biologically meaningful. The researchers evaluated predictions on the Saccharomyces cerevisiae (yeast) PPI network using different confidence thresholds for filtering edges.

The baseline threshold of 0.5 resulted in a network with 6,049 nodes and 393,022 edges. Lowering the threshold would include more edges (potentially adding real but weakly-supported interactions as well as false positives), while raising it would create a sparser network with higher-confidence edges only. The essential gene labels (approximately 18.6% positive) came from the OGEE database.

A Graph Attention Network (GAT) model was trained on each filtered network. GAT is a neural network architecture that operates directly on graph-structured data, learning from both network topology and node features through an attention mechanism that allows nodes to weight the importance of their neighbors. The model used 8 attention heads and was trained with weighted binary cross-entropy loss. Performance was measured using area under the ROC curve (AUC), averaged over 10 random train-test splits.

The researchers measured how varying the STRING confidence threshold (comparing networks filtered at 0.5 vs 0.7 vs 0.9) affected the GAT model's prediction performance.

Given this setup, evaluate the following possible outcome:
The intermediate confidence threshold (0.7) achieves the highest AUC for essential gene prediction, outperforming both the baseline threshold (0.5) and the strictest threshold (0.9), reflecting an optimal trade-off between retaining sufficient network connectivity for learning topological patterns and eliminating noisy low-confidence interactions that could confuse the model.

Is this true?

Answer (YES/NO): NO